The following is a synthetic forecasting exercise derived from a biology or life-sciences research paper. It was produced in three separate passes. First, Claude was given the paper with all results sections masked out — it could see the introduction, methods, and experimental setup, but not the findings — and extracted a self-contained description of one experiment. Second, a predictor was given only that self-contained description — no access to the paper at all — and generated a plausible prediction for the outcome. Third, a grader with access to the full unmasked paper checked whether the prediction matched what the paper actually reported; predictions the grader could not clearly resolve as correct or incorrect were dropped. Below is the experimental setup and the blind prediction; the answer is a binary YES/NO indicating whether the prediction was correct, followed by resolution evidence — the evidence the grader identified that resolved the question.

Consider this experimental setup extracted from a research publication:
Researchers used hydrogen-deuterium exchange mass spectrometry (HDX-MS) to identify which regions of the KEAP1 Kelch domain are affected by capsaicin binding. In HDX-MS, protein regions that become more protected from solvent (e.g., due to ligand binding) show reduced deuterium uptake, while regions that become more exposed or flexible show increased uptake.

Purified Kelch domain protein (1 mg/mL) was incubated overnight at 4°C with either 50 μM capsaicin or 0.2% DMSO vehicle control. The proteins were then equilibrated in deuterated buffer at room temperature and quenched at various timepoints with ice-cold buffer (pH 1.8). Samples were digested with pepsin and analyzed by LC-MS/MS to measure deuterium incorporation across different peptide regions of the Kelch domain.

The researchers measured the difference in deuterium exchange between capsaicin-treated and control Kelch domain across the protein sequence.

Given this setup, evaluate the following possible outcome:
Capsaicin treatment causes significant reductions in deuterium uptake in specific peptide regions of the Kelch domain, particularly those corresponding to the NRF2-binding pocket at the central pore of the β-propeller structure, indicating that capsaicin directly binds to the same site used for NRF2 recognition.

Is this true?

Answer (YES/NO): NO